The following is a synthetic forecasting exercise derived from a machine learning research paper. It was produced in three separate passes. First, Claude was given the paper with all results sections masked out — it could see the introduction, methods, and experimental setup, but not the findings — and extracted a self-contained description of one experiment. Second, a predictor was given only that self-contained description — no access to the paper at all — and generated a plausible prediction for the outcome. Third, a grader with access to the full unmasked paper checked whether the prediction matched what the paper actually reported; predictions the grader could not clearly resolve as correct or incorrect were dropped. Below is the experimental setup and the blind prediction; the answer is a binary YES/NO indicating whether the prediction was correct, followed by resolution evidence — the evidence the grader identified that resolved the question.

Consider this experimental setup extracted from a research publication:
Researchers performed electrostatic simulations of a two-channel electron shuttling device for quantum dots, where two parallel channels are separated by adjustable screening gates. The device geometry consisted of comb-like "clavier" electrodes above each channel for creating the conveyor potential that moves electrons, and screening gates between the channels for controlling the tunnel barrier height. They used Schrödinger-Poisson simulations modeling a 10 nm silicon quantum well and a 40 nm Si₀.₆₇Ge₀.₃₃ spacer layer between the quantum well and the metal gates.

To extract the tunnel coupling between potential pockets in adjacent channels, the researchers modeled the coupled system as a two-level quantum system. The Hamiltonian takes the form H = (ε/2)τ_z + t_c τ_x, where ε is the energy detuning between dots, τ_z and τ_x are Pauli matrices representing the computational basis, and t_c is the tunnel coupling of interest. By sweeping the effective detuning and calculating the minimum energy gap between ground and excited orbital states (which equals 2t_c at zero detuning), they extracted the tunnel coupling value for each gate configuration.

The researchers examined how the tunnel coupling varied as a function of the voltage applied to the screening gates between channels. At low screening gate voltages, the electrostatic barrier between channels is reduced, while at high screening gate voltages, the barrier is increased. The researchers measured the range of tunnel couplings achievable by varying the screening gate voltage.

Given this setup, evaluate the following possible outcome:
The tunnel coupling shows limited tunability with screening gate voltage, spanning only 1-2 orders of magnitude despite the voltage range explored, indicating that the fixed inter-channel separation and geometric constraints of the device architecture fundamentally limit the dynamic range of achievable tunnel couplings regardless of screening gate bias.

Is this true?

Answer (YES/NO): NO